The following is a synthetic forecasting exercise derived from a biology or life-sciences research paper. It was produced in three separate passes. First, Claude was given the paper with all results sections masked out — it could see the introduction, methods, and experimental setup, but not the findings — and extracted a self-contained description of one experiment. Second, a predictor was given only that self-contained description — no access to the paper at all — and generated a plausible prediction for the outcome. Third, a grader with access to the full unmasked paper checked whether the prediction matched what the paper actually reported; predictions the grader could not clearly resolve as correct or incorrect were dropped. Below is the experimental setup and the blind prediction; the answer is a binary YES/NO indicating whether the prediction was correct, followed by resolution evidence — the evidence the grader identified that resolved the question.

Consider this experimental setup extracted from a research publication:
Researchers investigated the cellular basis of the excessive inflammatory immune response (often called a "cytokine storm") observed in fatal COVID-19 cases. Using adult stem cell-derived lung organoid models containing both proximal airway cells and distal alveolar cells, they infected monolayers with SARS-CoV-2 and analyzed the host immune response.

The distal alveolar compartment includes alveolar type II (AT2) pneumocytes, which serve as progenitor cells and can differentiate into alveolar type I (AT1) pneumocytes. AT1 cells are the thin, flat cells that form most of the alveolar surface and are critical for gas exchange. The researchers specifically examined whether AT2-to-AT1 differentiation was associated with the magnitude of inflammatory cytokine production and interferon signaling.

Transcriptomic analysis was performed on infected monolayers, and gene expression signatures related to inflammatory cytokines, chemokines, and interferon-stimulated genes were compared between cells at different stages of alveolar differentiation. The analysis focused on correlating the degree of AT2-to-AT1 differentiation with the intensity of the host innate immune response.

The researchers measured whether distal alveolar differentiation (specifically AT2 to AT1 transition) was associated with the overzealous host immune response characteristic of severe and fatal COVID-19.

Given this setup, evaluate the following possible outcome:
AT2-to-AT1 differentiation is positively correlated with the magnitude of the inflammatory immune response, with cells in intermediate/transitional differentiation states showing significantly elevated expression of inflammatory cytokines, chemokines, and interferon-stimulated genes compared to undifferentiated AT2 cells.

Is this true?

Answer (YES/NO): NO